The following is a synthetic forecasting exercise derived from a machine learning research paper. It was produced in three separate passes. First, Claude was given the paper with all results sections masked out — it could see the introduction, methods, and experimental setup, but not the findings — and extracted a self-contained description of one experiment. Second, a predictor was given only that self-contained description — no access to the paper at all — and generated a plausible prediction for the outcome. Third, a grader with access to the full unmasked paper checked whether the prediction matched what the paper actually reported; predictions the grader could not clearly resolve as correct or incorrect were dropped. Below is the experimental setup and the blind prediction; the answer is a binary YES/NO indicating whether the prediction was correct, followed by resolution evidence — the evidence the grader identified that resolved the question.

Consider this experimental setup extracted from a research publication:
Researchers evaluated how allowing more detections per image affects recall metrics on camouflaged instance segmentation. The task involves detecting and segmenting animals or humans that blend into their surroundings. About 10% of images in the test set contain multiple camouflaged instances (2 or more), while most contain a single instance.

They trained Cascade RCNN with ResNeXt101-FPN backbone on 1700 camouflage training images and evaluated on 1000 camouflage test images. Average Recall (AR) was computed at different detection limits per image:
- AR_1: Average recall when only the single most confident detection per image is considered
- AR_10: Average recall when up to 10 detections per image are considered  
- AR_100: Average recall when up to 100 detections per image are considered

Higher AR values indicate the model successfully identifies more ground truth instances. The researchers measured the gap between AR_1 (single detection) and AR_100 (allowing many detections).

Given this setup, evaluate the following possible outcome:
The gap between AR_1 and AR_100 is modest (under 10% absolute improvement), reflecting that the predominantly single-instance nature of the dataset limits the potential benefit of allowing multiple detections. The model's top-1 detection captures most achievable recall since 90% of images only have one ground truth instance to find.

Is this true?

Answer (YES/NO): NO